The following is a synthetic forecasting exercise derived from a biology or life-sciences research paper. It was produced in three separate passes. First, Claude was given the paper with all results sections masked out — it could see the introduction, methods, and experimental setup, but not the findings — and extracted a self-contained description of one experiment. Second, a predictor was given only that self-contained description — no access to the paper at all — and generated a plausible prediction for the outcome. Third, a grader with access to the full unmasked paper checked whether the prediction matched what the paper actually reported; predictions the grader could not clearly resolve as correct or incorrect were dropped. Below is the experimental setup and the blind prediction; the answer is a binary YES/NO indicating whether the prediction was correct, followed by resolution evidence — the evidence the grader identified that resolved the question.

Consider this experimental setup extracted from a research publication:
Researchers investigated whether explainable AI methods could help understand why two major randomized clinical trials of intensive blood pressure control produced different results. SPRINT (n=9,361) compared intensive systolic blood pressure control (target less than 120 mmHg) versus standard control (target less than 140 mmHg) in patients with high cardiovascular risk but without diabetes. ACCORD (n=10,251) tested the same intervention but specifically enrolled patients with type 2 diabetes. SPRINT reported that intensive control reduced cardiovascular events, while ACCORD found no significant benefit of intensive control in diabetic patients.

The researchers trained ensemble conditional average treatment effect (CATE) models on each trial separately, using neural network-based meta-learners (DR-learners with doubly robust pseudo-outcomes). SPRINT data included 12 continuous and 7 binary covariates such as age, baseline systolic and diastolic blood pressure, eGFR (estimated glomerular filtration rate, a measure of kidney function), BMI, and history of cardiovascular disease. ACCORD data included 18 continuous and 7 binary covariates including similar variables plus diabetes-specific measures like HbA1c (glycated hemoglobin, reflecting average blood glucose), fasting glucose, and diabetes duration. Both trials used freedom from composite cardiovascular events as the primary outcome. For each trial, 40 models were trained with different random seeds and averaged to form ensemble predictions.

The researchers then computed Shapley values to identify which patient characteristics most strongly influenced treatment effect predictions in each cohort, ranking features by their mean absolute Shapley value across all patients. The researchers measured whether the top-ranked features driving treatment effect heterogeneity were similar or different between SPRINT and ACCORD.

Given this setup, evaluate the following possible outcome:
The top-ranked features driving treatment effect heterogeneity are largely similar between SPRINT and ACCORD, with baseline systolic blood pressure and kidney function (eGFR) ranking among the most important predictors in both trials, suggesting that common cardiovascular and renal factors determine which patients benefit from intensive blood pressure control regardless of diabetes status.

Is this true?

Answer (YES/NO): NO